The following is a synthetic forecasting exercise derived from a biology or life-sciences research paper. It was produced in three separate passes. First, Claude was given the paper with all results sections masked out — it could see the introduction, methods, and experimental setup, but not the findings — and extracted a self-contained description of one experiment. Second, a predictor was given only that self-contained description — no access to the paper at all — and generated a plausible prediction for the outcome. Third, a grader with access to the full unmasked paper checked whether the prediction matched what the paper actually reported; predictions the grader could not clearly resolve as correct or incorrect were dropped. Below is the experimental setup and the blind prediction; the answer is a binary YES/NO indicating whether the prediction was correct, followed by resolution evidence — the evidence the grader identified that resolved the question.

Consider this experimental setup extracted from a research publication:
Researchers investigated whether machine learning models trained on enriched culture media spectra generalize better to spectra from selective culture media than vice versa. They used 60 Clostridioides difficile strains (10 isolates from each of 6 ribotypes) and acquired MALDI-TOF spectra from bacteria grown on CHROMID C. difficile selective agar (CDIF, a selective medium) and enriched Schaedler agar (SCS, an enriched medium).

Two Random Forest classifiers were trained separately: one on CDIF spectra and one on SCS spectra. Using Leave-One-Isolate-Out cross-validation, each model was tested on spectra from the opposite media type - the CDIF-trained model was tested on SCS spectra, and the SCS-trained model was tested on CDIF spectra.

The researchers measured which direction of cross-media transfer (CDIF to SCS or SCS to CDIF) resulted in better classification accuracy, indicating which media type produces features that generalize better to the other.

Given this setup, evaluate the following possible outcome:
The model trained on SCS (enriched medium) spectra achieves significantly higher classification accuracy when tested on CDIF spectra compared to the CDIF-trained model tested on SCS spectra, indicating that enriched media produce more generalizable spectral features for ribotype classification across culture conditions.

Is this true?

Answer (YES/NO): NO